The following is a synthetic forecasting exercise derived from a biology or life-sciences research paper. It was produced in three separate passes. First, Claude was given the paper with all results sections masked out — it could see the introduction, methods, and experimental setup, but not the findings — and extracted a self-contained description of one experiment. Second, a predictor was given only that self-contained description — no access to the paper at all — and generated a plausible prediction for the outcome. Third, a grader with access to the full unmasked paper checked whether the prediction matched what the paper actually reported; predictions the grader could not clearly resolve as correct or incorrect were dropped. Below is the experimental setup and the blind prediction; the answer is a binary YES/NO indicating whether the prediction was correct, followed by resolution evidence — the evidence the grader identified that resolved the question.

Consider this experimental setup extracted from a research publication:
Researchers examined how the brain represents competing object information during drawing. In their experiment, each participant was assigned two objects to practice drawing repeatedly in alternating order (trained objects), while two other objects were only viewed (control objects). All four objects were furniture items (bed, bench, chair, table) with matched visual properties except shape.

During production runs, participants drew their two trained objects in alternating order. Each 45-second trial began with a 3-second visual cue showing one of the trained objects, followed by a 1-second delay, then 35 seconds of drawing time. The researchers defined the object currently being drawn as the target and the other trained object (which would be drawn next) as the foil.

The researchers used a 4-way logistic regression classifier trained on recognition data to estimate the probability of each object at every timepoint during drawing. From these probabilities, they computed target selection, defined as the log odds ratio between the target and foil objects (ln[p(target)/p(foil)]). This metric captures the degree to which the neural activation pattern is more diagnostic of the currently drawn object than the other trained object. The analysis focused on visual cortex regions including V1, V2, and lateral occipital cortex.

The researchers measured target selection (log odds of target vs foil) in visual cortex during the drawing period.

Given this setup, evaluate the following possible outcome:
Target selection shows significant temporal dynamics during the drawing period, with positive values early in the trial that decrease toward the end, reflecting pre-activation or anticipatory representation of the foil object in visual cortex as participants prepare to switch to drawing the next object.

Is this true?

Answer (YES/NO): NO